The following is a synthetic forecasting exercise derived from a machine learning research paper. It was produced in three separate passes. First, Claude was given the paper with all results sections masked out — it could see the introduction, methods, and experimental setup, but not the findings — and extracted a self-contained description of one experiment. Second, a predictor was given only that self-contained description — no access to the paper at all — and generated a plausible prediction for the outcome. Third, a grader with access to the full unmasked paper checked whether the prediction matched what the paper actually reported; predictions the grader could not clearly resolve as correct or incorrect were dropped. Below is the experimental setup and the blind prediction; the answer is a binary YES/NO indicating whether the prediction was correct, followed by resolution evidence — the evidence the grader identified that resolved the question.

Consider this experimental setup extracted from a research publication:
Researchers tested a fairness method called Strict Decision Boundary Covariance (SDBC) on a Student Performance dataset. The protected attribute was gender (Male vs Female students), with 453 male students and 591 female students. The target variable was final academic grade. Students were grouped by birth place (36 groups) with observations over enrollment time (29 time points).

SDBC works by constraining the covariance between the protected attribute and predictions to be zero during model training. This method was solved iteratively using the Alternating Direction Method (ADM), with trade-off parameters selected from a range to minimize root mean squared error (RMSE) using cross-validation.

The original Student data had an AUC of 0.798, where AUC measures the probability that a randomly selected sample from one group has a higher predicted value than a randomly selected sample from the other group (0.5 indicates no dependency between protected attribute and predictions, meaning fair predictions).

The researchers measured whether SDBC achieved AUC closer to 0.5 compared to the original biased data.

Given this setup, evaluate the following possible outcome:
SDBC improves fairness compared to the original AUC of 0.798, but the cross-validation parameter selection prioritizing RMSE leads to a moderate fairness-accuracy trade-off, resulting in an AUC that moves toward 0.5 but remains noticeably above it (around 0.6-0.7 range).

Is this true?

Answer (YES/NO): NO